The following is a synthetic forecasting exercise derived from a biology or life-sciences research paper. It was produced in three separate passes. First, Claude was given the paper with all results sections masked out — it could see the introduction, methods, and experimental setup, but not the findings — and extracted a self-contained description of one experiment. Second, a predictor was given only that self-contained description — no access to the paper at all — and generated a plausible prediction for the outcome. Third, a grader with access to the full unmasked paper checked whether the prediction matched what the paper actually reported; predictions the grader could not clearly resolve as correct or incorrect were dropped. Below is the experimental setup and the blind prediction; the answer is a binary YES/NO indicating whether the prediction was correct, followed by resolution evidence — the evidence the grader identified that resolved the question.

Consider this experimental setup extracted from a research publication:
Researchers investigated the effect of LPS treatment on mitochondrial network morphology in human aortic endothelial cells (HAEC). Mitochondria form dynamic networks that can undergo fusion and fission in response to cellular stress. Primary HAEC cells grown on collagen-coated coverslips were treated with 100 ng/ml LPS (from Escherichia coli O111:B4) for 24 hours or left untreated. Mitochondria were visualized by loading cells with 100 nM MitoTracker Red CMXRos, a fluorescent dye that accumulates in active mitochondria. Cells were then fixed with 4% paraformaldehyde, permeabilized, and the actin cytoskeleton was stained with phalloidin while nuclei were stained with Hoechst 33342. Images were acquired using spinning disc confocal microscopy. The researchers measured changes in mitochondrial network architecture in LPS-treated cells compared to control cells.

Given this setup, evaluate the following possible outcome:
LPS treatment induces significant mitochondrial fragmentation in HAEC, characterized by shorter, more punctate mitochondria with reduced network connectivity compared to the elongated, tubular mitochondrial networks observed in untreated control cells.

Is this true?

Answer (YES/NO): NO